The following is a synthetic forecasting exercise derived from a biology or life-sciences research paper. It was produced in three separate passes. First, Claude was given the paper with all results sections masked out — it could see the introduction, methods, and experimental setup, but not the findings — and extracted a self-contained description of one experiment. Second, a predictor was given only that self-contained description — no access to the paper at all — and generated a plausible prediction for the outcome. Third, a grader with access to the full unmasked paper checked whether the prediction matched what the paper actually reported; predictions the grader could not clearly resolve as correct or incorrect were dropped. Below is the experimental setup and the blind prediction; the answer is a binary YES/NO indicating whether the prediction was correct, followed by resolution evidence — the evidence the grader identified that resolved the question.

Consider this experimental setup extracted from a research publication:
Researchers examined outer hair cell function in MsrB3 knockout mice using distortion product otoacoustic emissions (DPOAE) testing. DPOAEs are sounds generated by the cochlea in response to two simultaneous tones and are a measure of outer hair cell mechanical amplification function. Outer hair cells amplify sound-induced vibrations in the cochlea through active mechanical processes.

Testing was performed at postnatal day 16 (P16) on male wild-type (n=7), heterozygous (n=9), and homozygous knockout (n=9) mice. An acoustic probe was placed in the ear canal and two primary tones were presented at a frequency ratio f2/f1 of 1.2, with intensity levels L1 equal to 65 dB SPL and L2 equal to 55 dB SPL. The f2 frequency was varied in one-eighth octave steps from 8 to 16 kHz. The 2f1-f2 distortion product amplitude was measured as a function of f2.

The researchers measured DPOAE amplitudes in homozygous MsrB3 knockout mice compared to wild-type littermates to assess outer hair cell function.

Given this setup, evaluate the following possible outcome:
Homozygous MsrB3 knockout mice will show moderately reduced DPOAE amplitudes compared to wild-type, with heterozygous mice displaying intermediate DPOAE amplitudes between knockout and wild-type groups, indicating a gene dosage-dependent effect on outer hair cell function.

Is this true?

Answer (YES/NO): NO